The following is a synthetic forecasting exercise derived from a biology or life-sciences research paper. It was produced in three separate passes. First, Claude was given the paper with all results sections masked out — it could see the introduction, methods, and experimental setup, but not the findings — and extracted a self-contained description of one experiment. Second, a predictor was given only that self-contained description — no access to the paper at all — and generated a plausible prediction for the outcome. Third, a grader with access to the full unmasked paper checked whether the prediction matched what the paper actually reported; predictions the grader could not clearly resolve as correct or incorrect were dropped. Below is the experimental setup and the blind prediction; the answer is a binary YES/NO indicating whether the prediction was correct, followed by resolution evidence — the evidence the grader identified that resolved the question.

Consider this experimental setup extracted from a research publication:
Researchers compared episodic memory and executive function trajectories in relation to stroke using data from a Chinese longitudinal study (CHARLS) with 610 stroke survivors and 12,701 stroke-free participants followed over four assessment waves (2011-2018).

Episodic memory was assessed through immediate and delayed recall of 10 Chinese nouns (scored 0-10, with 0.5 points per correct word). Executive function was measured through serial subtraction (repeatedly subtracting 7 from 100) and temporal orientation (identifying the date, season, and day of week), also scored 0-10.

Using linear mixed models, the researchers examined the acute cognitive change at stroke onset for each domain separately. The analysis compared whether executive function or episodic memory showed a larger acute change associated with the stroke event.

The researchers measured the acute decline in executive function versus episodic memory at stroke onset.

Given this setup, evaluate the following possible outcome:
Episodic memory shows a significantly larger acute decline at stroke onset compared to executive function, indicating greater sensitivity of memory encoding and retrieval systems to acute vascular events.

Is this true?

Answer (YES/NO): YES